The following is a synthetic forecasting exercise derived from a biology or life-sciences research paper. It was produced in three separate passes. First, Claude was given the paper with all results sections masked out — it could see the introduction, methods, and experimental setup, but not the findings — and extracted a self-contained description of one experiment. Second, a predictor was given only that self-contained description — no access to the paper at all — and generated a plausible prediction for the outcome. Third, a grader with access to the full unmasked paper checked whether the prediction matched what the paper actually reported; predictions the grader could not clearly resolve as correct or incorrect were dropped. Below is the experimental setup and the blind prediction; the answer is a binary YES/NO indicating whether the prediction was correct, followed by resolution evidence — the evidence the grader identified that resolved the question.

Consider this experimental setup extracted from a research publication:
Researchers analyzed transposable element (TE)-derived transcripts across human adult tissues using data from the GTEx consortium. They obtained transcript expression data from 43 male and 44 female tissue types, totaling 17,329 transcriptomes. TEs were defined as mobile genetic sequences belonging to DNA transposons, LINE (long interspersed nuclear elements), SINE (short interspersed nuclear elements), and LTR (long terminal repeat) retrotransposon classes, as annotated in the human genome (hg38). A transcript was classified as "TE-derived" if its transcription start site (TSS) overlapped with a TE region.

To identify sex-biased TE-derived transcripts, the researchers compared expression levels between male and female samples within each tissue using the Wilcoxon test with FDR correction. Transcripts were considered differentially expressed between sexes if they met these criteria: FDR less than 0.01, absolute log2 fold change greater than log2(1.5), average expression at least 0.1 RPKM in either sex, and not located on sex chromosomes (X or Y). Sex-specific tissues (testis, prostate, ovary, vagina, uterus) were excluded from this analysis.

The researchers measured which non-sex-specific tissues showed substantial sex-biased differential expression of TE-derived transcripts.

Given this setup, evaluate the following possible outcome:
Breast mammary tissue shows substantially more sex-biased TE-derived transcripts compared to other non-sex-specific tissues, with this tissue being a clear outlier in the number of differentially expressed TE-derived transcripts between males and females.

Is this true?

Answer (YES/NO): YES